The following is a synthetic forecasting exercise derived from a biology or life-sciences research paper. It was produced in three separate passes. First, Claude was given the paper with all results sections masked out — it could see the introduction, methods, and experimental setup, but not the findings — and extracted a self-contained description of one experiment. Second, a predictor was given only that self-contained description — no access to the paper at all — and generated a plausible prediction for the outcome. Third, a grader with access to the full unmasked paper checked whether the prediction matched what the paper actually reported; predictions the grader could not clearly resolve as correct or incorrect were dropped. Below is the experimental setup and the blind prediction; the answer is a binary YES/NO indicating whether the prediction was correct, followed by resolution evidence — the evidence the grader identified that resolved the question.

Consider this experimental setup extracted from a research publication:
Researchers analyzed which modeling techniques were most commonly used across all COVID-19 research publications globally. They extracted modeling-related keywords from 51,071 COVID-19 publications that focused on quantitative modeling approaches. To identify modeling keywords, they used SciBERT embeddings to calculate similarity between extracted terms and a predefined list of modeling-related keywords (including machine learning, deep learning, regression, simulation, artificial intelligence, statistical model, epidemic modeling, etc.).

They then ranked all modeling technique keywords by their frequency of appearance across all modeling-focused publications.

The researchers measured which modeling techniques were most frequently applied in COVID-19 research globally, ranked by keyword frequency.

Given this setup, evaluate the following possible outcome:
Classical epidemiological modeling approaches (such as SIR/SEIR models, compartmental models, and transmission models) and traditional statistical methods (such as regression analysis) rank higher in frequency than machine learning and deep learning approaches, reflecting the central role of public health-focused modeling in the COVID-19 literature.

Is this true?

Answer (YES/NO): NO